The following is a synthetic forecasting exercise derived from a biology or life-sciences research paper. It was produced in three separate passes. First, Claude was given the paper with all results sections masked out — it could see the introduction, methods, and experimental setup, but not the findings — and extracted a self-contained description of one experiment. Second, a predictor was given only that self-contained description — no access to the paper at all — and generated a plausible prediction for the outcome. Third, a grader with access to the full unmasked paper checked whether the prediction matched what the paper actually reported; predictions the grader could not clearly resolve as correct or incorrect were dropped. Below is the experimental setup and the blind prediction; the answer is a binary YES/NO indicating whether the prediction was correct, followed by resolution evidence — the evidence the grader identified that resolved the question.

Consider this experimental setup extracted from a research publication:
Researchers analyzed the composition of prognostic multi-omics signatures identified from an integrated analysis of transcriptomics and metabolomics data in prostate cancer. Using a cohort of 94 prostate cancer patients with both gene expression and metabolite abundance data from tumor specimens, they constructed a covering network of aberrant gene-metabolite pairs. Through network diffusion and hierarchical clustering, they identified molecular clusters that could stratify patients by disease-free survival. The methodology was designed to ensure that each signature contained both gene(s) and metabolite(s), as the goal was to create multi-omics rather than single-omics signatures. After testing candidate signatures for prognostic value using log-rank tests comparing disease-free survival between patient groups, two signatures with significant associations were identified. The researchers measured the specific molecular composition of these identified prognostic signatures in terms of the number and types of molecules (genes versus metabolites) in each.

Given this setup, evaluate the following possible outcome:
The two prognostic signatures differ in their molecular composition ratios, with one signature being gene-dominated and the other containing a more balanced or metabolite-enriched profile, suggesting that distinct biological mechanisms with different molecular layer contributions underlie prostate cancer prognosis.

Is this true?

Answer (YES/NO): YES